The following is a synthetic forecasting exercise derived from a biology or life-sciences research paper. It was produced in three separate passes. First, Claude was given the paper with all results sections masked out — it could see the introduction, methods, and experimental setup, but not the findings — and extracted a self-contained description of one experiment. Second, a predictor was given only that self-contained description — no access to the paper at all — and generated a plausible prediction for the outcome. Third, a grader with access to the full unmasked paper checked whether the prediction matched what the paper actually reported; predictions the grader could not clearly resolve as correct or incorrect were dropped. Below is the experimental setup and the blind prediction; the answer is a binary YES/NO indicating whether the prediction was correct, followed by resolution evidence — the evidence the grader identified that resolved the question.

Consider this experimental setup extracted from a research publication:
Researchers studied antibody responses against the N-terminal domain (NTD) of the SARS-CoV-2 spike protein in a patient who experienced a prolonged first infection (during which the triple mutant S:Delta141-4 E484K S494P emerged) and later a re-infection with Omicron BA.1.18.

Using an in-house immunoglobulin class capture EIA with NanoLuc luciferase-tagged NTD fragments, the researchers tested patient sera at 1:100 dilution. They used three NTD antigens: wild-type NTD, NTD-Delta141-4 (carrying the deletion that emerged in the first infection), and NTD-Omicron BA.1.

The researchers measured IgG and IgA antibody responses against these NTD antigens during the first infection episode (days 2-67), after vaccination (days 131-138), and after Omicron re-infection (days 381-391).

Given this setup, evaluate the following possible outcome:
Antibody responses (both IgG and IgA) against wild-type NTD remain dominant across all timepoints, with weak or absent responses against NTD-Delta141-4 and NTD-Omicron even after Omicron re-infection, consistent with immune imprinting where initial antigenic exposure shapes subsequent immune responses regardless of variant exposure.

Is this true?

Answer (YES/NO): NO